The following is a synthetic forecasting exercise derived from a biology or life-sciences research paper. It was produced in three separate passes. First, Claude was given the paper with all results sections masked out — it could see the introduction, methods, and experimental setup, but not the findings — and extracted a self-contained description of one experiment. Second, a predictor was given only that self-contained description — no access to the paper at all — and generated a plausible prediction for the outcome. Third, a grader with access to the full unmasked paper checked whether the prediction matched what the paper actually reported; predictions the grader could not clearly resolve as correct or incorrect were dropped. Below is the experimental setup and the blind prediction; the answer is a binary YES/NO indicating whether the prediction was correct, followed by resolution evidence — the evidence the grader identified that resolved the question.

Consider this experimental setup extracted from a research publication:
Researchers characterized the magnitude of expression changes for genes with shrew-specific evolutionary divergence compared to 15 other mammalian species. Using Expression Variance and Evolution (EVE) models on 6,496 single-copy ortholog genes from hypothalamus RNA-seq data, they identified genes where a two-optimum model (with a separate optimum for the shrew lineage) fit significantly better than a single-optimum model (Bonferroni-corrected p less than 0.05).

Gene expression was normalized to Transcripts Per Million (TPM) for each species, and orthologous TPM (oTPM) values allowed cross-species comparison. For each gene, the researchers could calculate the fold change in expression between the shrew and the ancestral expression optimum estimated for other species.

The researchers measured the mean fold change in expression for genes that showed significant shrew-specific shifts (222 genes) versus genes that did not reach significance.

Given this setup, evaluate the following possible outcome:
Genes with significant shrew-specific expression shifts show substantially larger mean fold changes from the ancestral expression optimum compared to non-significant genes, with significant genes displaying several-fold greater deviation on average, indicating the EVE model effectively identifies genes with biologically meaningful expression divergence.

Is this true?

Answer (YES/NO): YES